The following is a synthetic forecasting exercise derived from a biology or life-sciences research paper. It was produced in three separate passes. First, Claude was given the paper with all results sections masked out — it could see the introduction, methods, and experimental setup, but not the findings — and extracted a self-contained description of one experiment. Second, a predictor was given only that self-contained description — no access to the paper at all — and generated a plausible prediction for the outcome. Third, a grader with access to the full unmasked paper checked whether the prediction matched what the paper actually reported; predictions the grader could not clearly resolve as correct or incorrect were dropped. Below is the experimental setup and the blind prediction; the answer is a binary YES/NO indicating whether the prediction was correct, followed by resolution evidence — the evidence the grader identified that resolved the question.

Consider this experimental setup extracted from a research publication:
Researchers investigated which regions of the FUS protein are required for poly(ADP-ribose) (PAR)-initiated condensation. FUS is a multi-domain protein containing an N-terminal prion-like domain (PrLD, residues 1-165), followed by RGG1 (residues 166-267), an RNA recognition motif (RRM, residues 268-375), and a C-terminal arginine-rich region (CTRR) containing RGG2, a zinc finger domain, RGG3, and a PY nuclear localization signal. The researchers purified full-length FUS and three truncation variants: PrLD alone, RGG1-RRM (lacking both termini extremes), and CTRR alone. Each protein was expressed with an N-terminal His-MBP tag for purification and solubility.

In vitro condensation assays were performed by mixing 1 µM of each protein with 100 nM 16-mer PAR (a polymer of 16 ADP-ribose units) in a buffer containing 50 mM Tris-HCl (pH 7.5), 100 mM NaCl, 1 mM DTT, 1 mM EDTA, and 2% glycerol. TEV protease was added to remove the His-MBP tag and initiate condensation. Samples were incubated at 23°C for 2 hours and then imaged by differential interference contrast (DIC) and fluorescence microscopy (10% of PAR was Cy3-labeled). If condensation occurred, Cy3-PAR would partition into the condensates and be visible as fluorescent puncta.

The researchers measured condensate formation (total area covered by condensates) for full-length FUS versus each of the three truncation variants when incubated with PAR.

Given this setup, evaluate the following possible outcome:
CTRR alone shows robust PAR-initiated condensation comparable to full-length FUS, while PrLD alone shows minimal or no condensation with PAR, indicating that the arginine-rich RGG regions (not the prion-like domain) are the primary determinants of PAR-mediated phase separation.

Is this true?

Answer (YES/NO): NO